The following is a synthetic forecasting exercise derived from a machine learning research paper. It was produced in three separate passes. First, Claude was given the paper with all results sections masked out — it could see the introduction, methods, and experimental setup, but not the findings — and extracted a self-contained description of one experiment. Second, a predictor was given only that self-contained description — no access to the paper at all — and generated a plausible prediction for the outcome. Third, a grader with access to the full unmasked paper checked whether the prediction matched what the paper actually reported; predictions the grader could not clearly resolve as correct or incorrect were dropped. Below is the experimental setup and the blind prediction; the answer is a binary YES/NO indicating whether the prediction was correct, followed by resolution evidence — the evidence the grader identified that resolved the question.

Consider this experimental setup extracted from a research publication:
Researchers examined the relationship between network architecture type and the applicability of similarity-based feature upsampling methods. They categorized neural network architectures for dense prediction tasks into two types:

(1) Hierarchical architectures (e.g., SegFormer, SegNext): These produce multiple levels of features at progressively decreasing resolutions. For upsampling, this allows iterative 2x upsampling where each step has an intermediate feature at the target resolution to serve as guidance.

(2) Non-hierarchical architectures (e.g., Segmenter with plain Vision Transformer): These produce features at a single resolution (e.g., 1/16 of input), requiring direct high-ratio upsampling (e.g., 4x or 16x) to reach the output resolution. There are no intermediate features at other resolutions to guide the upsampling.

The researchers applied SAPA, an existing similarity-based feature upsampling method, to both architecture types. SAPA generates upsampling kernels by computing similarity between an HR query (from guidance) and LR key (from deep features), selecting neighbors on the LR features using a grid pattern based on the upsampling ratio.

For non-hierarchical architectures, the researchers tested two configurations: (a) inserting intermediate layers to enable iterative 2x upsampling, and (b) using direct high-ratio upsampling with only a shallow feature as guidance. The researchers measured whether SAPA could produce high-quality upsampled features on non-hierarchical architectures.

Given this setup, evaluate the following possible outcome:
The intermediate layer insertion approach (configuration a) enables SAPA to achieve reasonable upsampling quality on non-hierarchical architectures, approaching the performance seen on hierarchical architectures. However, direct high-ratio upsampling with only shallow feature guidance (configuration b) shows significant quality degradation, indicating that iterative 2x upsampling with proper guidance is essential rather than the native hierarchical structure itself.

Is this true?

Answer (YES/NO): NO